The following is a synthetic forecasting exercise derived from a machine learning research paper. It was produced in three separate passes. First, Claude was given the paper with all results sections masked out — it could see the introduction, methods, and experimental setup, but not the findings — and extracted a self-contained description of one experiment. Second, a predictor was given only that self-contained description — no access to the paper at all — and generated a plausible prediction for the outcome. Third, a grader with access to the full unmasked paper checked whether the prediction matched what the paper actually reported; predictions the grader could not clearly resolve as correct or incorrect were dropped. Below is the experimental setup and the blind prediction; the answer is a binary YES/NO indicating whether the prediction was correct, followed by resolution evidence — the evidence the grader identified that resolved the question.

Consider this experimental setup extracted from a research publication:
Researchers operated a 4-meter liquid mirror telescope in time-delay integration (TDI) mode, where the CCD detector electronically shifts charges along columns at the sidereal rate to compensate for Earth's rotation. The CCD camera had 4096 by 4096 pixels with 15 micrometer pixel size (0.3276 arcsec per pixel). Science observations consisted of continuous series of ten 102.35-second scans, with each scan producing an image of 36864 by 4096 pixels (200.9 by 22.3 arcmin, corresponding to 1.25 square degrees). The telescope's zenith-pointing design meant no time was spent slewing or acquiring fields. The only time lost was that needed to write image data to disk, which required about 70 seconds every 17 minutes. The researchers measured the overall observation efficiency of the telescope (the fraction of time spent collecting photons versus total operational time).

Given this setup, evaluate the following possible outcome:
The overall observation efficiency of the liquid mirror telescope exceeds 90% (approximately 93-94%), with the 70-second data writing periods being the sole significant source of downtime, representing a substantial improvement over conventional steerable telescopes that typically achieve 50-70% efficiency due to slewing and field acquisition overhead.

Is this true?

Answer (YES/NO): YES